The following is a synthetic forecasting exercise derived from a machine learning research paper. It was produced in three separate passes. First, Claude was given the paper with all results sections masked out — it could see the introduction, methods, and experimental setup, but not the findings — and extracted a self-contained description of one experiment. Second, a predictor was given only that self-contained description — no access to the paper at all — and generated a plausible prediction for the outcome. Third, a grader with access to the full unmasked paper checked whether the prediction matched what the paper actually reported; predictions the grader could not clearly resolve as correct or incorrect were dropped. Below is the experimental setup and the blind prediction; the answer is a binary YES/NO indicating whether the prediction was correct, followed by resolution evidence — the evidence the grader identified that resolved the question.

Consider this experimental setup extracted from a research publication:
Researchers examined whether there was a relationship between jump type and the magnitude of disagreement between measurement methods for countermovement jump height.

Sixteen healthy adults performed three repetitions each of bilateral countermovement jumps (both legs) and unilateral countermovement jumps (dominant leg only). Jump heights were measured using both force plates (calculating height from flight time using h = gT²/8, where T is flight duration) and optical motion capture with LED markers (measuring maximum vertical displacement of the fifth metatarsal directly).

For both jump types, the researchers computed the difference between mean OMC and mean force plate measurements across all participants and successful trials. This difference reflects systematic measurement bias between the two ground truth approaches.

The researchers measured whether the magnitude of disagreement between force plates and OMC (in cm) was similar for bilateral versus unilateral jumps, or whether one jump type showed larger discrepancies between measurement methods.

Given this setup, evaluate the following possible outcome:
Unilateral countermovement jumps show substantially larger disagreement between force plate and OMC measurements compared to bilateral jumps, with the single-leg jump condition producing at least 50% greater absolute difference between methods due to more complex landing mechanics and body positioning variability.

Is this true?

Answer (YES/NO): NO